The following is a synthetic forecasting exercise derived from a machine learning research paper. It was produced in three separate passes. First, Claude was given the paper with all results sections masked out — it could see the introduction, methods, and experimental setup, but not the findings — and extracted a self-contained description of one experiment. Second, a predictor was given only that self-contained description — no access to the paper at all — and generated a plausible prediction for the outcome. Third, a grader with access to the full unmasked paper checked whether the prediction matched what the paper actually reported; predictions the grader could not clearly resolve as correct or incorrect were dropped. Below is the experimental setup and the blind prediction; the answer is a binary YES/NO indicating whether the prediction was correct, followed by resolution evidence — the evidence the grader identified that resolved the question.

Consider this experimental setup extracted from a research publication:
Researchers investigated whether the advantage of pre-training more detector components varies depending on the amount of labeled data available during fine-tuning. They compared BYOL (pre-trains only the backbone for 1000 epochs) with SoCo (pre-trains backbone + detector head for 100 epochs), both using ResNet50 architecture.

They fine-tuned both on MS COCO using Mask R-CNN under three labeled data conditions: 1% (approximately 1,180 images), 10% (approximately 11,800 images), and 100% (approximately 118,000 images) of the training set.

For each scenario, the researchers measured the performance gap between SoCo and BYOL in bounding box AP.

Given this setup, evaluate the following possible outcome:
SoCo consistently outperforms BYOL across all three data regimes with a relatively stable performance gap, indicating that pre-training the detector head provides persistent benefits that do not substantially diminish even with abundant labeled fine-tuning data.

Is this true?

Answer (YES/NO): NO